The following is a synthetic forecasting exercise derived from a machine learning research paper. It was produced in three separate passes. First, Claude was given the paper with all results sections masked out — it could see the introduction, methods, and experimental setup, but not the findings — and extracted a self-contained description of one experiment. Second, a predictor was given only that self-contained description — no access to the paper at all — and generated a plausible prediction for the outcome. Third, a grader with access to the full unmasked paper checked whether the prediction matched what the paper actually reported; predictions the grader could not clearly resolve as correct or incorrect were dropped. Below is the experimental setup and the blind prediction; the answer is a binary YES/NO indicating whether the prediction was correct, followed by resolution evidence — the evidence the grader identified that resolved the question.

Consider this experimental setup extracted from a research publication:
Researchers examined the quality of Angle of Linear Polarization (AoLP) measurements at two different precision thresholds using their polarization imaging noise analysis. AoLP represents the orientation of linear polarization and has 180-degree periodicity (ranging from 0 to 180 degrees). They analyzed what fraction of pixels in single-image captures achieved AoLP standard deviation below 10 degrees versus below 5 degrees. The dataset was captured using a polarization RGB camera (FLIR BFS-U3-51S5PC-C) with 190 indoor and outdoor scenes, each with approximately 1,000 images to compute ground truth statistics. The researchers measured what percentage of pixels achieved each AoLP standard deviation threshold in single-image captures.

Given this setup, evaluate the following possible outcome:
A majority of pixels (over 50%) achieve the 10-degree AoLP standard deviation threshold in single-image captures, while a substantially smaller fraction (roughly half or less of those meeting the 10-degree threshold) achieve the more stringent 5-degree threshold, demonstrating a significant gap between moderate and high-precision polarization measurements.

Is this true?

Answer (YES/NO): NO